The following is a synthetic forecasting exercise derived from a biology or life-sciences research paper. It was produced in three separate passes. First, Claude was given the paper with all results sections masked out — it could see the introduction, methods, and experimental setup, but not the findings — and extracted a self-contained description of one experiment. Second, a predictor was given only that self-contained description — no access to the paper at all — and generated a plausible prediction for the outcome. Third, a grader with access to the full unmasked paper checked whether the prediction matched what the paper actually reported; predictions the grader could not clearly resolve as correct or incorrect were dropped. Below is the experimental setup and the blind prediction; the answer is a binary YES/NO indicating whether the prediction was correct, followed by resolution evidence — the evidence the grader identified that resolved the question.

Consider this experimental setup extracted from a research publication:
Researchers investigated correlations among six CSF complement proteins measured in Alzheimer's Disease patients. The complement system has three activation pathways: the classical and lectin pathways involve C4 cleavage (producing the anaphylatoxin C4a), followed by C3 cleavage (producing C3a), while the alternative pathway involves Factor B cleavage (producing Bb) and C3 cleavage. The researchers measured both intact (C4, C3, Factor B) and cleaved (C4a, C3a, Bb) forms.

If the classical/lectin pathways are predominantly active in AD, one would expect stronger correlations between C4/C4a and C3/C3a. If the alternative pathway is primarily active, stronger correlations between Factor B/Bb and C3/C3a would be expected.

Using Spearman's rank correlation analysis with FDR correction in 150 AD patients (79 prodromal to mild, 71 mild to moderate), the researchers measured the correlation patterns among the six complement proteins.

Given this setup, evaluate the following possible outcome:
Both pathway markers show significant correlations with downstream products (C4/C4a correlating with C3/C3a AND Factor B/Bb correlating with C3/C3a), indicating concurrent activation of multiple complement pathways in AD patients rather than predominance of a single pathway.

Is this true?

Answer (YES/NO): NO